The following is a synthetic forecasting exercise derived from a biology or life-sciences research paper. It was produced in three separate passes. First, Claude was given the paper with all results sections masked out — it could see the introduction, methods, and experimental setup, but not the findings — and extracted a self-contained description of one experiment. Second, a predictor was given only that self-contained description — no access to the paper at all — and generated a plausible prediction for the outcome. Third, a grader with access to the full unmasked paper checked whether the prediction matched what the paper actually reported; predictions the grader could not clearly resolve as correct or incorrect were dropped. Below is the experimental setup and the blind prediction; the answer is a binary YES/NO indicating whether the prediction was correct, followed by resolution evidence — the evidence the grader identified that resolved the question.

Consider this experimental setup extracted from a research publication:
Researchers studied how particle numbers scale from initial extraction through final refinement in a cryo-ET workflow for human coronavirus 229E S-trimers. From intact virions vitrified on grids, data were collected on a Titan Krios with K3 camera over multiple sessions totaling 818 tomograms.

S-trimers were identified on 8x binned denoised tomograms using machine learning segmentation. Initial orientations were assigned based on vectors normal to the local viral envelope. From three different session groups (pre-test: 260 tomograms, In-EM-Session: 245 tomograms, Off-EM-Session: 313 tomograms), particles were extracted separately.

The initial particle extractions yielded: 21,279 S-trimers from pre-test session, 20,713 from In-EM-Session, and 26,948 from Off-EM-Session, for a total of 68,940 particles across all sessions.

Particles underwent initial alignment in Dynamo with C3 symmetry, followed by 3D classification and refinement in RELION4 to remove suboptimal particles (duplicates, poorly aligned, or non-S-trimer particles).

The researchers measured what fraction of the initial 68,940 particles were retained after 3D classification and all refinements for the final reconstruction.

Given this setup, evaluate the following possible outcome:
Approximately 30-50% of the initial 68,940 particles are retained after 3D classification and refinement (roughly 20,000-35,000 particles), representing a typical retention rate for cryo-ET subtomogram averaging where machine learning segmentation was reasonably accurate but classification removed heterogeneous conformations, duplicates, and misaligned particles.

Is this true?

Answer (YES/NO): NO